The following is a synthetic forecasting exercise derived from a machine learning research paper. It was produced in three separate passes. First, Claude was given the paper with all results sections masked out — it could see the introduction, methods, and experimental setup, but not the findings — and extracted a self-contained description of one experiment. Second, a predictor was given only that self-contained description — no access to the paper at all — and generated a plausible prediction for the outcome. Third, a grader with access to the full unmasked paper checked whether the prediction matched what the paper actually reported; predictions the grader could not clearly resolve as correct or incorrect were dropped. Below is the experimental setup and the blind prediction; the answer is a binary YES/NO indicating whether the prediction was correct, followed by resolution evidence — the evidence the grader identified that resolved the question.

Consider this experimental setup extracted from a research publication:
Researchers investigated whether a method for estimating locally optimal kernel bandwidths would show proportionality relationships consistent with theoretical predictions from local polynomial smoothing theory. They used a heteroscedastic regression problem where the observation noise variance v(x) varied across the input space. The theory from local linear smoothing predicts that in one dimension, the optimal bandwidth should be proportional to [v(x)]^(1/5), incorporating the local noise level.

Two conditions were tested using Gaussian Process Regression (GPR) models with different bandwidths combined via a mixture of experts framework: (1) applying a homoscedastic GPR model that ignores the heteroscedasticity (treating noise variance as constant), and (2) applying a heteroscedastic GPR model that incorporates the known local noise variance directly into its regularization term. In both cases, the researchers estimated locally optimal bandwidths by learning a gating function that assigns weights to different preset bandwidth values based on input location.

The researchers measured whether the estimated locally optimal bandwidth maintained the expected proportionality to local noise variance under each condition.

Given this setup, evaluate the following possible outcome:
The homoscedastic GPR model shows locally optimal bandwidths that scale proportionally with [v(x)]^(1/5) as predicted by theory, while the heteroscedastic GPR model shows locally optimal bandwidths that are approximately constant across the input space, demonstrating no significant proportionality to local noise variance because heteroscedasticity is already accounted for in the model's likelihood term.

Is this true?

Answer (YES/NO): NO